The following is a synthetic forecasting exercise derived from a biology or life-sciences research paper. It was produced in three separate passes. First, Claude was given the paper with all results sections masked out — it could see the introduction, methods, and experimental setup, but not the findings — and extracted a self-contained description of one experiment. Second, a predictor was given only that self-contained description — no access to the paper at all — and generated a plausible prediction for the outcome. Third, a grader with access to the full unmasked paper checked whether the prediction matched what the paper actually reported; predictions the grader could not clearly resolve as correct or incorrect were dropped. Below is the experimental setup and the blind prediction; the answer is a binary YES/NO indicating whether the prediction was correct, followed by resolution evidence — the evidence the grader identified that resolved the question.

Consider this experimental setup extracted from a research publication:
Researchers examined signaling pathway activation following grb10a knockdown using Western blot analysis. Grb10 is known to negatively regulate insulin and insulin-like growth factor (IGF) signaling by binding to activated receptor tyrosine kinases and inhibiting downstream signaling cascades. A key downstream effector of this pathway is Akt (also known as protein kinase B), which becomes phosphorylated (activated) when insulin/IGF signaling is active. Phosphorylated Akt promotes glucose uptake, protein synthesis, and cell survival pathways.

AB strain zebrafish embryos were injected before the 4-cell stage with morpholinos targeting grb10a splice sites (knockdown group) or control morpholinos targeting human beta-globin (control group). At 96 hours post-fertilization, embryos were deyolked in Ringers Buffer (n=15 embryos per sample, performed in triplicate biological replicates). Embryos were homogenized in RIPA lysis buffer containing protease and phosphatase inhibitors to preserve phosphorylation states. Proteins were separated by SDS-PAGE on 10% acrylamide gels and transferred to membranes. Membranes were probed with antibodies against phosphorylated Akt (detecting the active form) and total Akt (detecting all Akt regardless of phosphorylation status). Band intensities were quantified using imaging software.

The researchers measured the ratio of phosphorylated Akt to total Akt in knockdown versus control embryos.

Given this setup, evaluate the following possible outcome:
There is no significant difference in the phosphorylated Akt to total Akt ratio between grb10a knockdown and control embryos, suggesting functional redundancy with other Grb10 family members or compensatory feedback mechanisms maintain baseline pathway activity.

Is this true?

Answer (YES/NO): NO